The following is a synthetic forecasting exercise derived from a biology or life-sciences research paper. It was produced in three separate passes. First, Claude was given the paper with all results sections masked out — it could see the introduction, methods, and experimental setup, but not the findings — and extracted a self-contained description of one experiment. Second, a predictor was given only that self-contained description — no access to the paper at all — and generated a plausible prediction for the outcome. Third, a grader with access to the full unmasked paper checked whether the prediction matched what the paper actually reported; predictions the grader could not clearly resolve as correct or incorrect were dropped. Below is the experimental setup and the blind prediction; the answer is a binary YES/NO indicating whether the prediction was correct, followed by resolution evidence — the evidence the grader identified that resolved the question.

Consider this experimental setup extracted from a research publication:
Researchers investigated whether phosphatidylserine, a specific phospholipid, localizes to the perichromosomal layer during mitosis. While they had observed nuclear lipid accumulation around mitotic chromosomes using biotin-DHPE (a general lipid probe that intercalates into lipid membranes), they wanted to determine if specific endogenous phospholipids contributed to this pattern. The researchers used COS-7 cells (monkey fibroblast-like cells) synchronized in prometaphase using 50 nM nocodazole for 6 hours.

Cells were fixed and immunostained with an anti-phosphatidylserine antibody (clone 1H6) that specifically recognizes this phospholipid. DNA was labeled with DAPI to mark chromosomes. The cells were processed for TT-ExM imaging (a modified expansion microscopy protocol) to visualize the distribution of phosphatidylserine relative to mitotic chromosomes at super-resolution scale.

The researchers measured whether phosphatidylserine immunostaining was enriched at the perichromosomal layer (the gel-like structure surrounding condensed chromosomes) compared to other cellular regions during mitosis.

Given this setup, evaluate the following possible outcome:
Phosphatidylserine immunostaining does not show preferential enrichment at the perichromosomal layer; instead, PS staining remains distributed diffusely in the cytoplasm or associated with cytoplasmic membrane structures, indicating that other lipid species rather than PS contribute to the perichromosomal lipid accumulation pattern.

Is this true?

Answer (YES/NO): NO